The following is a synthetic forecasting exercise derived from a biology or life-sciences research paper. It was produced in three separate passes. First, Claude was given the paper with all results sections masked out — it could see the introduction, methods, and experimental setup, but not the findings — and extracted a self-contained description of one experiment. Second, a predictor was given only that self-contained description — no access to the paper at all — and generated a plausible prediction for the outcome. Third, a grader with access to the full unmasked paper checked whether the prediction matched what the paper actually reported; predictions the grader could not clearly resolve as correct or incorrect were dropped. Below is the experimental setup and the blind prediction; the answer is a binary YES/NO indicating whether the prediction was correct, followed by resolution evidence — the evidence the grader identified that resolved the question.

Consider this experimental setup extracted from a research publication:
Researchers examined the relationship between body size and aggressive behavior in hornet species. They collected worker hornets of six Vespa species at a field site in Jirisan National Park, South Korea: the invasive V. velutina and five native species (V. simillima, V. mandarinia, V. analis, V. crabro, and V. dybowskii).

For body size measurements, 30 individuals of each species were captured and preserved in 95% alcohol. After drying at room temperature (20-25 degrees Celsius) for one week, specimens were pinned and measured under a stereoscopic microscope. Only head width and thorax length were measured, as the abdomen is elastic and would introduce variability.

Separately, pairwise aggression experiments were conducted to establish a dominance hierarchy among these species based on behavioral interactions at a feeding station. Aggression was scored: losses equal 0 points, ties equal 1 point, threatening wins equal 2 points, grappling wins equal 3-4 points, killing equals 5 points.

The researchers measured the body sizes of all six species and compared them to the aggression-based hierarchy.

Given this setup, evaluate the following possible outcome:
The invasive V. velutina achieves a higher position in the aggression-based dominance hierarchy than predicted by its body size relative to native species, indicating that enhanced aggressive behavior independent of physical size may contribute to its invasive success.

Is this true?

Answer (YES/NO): NO